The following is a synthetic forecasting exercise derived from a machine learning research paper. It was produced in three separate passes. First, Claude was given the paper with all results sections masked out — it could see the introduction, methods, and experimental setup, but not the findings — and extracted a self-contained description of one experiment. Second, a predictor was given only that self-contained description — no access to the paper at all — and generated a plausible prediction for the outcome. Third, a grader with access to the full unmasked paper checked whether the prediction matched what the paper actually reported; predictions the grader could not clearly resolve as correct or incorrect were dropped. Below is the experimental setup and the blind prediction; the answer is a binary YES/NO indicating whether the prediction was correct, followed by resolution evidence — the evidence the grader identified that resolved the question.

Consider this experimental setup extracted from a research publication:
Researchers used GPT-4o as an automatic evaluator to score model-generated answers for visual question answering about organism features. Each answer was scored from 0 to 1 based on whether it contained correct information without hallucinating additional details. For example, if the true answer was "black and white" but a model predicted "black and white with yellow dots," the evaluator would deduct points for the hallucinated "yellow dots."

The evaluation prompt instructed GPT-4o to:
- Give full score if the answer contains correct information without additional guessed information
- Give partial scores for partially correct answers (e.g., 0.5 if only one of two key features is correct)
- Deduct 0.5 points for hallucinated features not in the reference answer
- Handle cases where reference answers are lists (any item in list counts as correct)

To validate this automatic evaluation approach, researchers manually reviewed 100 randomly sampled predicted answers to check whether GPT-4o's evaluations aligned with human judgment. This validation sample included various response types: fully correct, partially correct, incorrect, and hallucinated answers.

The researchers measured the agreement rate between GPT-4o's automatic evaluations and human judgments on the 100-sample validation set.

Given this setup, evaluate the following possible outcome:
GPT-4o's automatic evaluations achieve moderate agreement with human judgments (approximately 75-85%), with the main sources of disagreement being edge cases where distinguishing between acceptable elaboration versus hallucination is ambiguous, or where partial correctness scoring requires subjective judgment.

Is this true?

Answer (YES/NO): NO